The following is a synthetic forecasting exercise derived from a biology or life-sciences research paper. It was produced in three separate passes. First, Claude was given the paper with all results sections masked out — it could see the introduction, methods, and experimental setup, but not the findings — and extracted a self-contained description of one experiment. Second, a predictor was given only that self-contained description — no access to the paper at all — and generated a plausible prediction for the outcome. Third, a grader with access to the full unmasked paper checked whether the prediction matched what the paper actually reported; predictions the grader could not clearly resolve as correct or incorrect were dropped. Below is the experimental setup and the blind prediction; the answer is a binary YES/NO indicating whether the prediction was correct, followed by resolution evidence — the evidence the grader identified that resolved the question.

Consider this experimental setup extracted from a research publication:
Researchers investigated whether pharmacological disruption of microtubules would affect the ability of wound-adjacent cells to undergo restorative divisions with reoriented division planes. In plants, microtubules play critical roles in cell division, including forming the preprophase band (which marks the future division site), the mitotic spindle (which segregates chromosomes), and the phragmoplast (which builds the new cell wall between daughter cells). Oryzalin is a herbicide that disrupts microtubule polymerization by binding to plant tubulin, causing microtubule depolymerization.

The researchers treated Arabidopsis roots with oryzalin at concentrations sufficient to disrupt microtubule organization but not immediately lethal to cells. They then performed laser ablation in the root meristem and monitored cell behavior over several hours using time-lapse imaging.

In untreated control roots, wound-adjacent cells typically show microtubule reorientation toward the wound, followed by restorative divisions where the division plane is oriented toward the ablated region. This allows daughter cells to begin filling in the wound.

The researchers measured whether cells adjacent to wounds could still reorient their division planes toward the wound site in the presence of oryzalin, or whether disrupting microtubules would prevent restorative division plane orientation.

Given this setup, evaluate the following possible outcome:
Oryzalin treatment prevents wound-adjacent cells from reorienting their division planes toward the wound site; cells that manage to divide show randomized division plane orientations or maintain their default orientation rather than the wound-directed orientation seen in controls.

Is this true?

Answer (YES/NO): NO